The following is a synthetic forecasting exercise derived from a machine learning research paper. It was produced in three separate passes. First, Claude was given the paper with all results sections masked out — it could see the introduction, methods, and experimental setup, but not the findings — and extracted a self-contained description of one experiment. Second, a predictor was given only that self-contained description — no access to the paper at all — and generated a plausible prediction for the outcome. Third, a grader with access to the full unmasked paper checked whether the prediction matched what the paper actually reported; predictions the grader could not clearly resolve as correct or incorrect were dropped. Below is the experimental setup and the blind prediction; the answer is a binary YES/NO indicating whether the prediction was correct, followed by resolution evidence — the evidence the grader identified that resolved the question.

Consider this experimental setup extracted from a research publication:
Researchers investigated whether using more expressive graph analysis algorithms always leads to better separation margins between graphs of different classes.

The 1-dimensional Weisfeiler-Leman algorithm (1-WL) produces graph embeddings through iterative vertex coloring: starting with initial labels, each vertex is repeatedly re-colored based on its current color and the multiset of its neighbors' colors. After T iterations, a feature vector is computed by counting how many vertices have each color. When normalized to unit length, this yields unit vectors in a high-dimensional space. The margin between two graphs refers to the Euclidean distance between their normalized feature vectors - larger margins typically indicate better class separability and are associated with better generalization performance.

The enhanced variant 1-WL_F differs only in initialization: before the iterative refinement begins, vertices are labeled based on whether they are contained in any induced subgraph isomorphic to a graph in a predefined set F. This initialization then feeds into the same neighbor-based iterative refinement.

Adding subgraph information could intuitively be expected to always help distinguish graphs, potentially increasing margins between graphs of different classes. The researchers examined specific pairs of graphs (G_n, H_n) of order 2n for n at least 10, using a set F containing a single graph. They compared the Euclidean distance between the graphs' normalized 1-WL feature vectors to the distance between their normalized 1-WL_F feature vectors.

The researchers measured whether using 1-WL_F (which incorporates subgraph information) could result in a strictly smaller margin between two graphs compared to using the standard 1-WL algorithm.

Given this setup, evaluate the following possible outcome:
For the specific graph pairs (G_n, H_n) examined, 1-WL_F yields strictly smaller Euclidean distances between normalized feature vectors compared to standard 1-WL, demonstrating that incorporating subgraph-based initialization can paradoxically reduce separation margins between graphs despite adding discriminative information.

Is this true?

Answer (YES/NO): YES